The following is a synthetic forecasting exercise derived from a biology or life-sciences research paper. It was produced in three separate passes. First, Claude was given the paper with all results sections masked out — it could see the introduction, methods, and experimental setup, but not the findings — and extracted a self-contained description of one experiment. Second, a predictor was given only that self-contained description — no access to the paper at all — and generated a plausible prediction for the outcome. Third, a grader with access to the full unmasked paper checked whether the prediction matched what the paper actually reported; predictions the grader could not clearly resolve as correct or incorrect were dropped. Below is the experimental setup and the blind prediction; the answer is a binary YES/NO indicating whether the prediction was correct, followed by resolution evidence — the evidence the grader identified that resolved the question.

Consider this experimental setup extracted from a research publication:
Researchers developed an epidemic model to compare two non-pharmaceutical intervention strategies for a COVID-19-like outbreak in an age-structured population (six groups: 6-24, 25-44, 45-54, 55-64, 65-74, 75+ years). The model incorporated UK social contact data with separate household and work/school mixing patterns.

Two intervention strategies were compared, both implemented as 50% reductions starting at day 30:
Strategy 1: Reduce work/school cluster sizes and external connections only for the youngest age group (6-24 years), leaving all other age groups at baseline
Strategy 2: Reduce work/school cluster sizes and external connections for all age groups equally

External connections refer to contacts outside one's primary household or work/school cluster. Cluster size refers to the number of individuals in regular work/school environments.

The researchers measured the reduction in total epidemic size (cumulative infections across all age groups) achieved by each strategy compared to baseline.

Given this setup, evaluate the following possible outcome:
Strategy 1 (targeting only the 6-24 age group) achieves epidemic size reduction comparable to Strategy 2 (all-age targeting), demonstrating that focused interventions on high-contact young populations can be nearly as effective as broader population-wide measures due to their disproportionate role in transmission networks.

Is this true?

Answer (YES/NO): YES